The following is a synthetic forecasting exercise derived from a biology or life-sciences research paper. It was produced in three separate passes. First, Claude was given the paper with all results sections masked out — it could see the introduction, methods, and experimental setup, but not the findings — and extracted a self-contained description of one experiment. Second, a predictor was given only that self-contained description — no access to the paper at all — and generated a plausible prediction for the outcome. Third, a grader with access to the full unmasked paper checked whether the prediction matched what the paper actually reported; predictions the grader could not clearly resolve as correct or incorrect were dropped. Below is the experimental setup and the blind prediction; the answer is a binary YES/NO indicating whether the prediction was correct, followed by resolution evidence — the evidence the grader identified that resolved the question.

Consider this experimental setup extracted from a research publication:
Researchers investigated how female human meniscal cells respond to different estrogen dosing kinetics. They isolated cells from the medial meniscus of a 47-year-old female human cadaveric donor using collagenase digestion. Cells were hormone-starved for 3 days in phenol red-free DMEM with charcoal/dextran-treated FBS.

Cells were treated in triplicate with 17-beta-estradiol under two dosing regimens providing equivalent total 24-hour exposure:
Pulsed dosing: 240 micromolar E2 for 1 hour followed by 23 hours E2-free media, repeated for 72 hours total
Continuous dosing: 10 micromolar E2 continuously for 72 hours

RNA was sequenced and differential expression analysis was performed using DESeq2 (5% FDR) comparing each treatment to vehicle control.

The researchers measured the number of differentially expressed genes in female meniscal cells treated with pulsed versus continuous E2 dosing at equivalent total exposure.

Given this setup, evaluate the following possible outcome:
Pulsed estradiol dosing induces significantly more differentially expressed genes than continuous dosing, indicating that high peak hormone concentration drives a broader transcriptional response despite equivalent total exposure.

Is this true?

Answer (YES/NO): NO